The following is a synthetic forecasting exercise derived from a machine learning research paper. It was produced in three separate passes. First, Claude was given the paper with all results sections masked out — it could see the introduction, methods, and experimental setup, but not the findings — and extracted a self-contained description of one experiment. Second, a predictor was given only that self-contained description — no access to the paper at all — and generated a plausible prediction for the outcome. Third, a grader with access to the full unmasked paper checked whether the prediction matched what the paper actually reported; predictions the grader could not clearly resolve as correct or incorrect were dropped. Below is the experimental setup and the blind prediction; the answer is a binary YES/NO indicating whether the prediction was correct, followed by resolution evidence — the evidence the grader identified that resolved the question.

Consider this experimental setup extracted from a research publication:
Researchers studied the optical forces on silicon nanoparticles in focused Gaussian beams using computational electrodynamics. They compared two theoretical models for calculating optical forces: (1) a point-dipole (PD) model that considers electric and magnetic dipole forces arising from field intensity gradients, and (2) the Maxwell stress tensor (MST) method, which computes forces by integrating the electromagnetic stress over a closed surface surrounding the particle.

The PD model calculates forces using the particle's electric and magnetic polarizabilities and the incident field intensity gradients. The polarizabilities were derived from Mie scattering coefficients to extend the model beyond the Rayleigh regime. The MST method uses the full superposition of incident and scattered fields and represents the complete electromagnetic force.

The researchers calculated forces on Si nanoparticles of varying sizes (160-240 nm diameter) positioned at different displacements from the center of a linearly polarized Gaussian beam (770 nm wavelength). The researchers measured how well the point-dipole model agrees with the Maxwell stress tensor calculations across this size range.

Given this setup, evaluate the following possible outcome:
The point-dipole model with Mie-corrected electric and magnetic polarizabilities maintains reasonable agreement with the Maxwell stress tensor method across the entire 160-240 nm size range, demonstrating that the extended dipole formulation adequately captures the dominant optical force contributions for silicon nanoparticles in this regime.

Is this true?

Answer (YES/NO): NO